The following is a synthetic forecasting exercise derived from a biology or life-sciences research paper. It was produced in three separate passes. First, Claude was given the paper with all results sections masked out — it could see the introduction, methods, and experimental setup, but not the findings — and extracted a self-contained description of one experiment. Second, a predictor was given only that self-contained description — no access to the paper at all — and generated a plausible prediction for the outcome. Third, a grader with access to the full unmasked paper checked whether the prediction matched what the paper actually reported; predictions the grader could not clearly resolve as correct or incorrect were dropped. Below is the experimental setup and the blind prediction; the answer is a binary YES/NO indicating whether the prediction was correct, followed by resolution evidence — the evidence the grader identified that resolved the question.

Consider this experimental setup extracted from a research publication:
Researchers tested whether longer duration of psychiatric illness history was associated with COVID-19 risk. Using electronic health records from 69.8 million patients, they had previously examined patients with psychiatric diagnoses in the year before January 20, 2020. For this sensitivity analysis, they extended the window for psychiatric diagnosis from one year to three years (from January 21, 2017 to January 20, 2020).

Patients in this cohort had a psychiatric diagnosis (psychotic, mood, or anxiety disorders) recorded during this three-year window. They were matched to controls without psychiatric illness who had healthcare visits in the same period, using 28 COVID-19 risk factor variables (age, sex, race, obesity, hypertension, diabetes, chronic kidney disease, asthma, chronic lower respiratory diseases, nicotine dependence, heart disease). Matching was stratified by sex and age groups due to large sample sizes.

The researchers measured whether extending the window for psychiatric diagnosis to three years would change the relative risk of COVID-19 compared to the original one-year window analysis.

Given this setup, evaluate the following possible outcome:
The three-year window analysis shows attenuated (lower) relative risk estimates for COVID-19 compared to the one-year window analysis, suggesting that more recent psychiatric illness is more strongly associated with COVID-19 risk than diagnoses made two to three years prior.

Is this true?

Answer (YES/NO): NO